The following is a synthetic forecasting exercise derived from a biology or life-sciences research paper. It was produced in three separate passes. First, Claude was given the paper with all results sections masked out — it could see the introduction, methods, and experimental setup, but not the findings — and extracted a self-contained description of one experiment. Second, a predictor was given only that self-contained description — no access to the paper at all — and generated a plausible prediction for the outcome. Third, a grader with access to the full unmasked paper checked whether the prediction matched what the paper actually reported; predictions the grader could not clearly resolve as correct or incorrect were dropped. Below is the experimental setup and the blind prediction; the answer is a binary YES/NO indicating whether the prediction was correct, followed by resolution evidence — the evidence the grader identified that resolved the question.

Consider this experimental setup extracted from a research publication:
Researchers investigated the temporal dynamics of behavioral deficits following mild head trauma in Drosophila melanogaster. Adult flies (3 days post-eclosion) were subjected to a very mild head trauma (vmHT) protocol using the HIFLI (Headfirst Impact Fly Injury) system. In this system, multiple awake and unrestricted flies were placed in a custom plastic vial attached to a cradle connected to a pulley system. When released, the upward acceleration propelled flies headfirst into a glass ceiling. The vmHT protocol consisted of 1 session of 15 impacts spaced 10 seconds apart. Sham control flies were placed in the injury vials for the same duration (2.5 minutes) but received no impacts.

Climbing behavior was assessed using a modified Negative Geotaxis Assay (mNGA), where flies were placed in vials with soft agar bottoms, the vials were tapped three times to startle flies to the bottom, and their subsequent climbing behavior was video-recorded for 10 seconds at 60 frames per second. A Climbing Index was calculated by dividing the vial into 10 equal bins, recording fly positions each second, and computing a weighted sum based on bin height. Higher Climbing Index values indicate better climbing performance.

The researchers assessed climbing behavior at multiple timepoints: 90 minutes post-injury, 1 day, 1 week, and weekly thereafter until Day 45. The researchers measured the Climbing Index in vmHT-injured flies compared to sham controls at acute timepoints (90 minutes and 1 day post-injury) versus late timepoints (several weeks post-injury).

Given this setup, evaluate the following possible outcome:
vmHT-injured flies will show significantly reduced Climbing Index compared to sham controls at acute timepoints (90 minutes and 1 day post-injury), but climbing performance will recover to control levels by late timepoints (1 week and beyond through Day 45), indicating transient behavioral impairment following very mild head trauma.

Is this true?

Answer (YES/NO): NO